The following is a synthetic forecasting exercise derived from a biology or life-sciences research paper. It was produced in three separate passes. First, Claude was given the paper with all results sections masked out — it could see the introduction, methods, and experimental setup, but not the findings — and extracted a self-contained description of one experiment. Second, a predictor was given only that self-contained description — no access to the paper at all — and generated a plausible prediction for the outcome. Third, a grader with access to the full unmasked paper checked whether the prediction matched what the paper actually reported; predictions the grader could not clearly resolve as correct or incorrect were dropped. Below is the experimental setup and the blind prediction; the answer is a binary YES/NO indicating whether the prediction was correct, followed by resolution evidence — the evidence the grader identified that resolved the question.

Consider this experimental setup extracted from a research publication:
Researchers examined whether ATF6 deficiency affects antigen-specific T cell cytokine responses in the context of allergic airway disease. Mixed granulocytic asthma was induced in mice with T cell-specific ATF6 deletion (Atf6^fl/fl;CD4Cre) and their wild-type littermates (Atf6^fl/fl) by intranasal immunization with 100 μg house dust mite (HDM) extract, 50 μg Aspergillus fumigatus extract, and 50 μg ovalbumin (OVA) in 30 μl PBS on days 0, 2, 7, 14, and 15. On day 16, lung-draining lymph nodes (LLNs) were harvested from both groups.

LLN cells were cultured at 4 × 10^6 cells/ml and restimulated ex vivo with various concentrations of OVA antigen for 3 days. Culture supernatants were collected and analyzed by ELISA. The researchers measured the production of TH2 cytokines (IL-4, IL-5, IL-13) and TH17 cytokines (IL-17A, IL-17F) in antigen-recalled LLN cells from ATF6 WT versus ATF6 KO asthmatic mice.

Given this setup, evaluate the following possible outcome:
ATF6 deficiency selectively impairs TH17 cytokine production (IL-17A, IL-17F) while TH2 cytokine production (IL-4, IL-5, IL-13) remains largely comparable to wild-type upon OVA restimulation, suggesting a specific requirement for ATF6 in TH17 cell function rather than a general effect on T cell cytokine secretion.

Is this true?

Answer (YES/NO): NO